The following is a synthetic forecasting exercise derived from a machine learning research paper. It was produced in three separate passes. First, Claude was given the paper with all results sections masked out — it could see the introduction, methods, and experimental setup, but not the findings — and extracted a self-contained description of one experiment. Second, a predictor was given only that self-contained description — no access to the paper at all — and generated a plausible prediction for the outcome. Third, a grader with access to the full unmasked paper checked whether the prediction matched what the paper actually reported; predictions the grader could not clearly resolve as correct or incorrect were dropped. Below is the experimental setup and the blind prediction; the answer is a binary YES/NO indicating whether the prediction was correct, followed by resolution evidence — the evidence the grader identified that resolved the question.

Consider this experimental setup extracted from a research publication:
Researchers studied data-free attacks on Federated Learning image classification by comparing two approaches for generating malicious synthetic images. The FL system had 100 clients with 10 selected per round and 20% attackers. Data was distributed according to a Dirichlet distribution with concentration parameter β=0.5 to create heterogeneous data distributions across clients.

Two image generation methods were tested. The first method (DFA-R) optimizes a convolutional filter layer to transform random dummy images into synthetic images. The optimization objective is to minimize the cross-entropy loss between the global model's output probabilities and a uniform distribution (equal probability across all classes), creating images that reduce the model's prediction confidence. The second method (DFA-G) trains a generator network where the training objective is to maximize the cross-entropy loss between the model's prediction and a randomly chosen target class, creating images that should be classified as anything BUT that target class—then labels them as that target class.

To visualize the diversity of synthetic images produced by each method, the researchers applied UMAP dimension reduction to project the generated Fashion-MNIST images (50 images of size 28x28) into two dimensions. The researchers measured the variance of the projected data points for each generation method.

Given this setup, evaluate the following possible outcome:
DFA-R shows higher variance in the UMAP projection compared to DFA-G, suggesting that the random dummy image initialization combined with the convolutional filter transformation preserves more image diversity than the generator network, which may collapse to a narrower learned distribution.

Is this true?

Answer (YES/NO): YES